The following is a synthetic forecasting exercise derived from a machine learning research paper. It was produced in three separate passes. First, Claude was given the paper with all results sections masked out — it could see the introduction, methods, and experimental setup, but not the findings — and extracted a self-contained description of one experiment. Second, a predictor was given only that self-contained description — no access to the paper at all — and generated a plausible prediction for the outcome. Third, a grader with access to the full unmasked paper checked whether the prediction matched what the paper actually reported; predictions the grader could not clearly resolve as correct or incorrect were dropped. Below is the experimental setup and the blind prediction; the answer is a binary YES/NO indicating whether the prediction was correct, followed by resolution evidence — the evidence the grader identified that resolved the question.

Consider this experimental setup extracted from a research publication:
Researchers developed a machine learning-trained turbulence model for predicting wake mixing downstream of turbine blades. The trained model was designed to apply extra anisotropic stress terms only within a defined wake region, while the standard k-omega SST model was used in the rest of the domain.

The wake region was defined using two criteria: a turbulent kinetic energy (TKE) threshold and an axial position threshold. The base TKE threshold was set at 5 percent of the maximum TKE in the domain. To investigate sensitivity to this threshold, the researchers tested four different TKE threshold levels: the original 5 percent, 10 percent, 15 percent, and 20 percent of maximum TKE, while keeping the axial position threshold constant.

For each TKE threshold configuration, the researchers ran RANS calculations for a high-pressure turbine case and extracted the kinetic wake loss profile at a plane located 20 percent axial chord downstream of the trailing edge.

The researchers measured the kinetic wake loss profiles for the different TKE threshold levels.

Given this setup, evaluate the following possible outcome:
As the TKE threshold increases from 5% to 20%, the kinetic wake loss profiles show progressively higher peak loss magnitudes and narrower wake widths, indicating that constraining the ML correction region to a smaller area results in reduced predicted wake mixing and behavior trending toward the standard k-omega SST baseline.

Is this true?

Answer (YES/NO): NO